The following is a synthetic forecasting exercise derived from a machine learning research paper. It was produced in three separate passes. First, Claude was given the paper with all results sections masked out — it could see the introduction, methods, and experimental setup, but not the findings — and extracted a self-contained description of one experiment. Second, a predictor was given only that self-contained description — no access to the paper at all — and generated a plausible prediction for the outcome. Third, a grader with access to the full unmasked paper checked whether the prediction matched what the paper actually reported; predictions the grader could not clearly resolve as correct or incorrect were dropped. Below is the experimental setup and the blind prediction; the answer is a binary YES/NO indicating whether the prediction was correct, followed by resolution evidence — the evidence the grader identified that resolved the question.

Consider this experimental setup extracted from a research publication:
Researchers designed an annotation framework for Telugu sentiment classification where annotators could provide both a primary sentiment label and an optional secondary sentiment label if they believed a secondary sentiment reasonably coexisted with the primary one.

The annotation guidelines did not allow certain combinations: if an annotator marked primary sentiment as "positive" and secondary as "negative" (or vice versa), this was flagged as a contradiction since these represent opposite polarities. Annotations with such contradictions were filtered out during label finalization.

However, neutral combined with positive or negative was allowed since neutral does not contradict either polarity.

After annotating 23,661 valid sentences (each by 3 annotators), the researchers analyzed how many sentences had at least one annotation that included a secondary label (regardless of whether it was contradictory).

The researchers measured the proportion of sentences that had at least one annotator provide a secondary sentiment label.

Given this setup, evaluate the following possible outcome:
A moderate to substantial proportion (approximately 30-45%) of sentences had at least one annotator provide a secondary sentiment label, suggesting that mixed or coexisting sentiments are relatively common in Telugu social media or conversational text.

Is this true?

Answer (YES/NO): NO